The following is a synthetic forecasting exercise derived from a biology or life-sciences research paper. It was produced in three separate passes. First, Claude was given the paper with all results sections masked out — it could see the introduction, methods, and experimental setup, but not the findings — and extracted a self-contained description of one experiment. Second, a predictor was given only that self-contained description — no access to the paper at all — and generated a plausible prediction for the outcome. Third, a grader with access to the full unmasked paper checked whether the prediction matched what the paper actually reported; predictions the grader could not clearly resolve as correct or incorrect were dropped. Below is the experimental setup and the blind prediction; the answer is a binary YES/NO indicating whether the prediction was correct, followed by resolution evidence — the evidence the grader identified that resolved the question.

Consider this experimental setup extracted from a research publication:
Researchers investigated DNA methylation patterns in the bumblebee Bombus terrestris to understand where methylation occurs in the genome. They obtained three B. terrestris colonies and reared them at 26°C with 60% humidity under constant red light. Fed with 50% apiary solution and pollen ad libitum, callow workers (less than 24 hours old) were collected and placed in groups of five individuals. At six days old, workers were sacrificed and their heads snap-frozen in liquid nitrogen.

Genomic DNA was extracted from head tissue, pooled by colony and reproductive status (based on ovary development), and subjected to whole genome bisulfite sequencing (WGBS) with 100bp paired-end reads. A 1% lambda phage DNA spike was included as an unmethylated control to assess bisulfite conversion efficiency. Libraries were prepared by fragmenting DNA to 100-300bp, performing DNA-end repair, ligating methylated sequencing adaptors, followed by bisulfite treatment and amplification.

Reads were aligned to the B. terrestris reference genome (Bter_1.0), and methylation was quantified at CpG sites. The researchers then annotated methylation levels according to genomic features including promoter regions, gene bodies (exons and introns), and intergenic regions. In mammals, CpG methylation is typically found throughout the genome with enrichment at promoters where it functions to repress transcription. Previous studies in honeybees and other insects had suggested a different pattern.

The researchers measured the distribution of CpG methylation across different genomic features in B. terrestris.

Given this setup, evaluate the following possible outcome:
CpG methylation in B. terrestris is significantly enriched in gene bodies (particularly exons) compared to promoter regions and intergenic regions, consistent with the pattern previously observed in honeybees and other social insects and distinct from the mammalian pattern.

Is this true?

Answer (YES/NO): NO